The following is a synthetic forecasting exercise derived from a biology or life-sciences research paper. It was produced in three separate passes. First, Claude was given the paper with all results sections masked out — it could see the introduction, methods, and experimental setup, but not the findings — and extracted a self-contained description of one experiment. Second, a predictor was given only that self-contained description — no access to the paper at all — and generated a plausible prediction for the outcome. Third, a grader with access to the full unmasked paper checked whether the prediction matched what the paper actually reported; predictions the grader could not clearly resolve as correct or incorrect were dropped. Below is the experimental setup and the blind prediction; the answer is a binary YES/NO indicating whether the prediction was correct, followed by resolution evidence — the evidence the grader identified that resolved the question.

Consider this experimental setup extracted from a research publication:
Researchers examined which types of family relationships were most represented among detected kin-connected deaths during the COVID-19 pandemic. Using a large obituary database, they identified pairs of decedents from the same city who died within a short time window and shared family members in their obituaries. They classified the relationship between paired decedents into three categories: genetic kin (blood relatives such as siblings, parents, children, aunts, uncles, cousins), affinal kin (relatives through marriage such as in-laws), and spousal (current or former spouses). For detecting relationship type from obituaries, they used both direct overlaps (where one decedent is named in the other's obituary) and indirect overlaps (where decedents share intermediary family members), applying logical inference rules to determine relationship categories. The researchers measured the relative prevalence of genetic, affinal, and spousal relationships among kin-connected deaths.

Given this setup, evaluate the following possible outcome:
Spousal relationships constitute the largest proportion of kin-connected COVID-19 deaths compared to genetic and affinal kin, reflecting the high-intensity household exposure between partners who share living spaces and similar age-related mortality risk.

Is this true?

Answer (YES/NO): NO